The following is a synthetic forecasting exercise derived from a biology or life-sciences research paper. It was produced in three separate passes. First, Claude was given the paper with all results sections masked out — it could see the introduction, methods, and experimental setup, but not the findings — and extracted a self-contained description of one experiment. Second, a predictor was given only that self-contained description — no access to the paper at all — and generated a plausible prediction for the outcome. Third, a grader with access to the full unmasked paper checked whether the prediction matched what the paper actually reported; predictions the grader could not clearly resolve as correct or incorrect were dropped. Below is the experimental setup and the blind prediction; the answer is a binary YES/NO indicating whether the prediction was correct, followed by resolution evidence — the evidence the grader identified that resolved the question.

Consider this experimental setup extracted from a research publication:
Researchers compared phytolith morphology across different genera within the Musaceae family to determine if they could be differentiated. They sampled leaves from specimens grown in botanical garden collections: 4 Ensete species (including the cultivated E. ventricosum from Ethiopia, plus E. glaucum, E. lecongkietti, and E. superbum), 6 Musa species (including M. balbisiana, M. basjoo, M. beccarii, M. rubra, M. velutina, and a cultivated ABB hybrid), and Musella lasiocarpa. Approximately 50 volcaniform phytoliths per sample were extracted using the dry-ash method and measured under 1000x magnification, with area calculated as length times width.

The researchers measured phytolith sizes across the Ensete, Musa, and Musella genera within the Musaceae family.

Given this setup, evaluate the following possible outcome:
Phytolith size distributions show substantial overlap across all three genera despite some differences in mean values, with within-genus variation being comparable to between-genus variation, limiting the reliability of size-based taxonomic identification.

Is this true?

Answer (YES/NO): NO